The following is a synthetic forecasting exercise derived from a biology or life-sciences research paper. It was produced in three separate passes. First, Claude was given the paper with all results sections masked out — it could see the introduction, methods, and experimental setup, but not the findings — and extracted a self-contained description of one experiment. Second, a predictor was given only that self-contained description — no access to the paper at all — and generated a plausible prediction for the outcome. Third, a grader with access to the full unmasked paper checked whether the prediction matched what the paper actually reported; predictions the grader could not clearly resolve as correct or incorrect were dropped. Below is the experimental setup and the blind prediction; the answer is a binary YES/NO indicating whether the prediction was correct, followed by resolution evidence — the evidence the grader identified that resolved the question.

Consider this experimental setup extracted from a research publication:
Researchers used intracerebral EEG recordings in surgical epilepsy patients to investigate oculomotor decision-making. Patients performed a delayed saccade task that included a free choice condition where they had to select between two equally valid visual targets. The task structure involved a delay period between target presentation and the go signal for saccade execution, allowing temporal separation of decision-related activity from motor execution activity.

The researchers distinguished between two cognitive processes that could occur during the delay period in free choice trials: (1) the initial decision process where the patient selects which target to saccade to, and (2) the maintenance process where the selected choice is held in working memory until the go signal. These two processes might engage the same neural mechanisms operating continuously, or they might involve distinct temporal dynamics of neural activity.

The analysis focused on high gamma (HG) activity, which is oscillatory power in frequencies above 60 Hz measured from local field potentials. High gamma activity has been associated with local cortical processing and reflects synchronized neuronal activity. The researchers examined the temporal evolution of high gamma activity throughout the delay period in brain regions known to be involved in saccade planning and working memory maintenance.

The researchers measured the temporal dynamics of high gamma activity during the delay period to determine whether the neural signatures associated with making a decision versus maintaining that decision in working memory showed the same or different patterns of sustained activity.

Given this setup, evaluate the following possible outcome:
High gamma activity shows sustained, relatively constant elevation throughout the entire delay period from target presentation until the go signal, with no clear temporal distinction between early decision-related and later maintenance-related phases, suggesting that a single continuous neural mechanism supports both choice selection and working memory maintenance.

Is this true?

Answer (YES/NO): NO